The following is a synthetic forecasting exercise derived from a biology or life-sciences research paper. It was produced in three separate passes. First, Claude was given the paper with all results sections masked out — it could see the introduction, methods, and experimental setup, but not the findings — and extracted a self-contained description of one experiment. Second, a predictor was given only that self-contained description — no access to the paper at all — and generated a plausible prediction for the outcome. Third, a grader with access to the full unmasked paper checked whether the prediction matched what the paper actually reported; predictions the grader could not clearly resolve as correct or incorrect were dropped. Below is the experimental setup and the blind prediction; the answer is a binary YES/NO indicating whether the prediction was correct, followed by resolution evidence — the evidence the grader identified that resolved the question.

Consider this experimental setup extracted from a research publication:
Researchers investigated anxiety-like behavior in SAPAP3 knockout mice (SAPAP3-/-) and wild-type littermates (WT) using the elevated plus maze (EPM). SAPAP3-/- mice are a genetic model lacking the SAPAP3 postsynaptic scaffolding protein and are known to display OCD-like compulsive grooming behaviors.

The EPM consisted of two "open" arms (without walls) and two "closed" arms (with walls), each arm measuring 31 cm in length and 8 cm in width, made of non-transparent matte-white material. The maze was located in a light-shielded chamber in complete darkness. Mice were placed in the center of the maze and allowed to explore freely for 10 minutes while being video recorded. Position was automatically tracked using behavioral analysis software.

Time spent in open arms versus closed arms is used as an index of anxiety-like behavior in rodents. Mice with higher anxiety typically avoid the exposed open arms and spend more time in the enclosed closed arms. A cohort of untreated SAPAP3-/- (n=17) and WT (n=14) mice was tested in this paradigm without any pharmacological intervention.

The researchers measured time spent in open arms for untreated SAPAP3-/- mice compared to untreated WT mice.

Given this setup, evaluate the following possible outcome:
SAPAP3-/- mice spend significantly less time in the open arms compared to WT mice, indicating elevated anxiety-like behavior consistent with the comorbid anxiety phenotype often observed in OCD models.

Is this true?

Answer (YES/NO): YES